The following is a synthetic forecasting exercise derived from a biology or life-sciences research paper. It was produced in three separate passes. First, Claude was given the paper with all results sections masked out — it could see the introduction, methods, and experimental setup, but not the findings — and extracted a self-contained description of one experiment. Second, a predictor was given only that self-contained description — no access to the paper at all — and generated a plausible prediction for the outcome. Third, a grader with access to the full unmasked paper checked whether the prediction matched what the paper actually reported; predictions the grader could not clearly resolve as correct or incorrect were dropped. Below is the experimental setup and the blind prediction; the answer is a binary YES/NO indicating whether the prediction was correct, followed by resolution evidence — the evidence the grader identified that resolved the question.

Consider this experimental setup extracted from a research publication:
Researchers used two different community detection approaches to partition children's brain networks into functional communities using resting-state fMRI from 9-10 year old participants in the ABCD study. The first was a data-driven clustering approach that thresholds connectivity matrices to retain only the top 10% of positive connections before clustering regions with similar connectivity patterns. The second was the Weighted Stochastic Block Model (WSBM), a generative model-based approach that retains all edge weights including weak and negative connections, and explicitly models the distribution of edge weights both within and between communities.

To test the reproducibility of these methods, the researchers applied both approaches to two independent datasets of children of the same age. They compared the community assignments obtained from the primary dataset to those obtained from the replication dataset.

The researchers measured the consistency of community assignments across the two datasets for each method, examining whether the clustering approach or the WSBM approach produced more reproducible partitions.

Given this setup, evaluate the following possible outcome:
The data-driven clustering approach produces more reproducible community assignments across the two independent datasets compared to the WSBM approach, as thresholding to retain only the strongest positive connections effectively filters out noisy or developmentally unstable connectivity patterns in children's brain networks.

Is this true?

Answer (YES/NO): YES